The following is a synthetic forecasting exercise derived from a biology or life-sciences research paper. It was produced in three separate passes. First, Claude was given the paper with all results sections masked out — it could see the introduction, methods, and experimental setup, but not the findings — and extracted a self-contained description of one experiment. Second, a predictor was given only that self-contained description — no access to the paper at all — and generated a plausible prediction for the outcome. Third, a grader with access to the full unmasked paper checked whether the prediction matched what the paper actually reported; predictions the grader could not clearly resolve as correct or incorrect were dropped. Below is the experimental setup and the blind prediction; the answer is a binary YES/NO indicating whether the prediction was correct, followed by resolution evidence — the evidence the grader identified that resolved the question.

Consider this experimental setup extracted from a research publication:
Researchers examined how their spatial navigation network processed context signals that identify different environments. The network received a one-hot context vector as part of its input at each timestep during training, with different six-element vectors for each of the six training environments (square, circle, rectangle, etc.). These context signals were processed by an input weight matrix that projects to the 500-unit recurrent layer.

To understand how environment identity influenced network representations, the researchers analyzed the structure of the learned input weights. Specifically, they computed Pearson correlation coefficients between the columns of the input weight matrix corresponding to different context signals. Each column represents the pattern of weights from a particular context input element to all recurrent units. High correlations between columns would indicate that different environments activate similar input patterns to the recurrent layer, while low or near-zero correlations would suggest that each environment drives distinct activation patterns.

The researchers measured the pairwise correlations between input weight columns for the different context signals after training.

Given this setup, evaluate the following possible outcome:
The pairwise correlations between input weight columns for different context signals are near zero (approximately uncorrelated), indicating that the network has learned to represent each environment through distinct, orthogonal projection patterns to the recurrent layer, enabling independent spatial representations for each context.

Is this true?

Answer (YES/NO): YES